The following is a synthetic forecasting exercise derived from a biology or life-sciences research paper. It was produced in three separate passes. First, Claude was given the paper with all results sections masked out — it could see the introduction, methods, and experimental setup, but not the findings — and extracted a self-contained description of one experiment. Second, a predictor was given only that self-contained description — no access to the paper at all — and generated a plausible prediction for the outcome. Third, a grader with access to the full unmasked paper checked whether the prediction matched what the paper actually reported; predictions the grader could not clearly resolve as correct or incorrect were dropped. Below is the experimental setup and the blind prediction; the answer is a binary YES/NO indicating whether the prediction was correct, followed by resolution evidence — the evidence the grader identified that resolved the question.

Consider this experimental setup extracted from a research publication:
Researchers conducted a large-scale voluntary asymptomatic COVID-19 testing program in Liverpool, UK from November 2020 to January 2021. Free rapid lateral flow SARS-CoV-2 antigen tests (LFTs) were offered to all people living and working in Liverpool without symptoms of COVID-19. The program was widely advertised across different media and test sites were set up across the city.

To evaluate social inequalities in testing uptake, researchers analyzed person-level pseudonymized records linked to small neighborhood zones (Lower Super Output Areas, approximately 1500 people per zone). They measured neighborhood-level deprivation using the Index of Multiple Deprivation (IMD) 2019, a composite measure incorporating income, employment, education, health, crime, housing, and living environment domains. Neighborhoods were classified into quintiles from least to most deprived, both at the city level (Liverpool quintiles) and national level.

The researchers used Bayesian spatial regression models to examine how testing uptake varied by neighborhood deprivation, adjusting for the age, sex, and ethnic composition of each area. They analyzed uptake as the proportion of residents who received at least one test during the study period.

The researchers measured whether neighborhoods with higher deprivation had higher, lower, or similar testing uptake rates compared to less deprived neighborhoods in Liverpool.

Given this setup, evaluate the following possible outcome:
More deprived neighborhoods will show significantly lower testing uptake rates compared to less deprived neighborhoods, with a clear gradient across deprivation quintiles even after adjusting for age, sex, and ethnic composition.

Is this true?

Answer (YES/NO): YES